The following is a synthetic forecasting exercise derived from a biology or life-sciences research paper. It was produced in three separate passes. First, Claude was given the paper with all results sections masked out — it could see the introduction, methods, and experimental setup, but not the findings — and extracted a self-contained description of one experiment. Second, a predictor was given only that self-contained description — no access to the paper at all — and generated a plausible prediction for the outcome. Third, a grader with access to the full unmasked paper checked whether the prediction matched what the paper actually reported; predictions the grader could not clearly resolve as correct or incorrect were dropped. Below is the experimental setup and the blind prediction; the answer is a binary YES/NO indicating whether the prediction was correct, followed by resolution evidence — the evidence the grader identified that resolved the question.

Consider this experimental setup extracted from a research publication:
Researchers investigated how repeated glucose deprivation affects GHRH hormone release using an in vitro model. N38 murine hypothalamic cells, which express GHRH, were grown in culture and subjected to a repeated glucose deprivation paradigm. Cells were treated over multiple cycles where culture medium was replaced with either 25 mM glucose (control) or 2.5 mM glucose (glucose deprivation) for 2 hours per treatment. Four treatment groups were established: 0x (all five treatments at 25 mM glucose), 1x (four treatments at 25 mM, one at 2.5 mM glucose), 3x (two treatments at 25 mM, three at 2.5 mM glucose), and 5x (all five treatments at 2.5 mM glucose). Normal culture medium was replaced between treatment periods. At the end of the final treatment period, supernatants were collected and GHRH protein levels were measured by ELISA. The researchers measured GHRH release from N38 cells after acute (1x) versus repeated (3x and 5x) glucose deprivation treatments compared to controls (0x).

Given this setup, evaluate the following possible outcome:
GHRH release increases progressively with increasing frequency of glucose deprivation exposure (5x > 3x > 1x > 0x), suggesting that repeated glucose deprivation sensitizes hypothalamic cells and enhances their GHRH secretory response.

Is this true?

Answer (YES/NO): NO